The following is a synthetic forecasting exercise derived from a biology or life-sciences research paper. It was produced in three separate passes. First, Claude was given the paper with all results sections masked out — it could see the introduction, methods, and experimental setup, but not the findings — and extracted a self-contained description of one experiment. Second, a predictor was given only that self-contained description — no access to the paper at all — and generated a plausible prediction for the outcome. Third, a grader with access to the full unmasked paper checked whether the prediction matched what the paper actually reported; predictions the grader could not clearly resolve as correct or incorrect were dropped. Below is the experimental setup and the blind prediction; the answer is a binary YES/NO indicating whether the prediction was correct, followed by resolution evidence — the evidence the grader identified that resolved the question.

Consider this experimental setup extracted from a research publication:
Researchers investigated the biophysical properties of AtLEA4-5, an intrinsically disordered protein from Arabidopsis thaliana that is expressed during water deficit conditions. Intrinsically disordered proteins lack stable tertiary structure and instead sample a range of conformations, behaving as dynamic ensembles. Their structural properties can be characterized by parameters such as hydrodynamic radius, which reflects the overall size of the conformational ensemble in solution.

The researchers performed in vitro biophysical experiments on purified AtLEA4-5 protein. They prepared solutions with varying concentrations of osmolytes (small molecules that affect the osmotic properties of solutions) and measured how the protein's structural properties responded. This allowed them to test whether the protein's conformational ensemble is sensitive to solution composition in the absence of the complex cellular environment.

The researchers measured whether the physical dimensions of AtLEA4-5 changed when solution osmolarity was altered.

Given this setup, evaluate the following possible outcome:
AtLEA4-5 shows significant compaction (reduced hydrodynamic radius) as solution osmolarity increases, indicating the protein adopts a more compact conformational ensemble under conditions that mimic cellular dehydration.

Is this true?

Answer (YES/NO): YES